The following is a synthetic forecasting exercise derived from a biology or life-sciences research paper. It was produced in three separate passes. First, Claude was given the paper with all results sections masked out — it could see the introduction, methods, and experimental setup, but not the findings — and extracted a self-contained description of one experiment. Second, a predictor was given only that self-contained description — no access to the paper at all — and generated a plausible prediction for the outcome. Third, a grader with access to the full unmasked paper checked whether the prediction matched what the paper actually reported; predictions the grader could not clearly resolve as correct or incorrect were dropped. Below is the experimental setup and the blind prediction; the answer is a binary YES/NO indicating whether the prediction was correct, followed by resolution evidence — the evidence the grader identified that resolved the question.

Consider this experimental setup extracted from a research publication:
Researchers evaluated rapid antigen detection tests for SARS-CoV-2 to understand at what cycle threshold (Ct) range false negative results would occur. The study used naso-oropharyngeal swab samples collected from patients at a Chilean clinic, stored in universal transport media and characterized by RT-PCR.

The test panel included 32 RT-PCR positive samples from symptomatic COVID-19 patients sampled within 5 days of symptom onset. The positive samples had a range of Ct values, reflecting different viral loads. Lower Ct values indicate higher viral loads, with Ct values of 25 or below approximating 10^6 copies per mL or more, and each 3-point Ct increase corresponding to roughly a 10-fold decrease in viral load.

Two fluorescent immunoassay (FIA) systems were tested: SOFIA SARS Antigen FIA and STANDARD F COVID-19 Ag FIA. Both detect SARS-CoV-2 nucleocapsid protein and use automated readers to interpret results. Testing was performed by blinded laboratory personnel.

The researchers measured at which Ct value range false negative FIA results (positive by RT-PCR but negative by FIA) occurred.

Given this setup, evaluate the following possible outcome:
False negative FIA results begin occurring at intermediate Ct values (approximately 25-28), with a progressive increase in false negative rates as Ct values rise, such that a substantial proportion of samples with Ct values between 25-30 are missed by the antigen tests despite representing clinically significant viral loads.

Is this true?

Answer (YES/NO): NO